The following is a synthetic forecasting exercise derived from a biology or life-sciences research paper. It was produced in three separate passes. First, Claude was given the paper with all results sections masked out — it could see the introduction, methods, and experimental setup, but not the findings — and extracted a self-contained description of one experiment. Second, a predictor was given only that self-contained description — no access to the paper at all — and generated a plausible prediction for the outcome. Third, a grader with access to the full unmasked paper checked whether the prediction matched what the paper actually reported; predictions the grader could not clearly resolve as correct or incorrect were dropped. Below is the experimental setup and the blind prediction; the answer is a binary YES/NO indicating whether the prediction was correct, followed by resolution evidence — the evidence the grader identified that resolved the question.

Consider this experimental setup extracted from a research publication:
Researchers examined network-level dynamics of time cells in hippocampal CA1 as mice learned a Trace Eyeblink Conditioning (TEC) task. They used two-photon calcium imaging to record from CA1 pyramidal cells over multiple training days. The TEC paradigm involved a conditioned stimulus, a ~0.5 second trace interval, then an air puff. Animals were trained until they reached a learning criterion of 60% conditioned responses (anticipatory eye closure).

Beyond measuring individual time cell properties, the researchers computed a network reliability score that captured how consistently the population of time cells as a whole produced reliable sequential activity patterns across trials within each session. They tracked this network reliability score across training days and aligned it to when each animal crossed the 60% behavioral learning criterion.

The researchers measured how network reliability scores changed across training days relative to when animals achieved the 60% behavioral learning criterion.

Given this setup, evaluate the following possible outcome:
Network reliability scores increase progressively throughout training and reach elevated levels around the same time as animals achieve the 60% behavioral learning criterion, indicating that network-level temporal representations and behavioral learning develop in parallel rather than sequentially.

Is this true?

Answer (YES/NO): NO